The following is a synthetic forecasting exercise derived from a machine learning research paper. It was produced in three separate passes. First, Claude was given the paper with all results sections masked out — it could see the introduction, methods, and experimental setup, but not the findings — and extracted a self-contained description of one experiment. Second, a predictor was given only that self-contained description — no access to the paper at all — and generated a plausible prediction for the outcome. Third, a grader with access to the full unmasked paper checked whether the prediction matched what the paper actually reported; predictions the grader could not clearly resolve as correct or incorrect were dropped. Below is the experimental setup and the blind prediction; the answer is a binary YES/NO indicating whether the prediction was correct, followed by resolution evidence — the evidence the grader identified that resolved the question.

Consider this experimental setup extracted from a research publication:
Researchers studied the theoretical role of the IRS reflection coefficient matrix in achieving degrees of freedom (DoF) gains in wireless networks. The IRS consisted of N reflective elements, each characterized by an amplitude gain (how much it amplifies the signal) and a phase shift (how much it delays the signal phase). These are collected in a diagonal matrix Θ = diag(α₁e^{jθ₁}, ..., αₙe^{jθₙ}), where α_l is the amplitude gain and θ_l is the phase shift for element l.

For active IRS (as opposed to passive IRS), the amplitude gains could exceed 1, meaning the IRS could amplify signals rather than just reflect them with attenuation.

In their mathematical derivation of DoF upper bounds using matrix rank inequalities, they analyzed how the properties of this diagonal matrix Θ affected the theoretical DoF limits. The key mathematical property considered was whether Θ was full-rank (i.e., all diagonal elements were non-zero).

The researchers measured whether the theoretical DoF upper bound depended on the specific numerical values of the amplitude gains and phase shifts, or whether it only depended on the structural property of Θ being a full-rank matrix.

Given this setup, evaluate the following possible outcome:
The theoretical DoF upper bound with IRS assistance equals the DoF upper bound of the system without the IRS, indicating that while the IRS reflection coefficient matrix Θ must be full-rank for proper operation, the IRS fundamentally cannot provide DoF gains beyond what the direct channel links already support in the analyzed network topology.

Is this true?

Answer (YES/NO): NO